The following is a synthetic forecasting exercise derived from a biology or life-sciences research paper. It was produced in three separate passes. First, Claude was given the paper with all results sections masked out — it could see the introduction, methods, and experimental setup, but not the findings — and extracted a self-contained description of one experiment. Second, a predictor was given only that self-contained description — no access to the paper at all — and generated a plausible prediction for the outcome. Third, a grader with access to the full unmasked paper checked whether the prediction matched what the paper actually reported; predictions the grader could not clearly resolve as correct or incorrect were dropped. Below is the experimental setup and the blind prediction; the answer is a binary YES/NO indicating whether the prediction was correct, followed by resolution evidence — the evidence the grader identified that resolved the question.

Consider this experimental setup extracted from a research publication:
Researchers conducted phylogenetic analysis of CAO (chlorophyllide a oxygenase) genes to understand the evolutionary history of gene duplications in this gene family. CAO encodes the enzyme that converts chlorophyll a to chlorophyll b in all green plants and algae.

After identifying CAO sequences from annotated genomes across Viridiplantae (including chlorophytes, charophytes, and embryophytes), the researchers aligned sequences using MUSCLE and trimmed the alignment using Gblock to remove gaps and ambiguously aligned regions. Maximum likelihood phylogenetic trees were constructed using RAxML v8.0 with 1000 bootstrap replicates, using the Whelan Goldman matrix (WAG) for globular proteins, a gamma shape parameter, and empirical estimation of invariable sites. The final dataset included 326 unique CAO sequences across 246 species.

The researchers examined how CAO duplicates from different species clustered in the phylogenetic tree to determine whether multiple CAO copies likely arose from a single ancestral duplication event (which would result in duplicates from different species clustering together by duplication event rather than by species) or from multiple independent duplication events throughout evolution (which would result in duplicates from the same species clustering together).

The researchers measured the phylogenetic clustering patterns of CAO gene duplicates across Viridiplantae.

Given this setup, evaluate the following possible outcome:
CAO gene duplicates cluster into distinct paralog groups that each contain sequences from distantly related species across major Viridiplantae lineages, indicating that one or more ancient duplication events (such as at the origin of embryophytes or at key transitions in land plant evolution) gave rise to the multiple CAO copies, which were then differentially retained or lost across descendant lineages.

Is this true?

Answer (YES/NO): NO